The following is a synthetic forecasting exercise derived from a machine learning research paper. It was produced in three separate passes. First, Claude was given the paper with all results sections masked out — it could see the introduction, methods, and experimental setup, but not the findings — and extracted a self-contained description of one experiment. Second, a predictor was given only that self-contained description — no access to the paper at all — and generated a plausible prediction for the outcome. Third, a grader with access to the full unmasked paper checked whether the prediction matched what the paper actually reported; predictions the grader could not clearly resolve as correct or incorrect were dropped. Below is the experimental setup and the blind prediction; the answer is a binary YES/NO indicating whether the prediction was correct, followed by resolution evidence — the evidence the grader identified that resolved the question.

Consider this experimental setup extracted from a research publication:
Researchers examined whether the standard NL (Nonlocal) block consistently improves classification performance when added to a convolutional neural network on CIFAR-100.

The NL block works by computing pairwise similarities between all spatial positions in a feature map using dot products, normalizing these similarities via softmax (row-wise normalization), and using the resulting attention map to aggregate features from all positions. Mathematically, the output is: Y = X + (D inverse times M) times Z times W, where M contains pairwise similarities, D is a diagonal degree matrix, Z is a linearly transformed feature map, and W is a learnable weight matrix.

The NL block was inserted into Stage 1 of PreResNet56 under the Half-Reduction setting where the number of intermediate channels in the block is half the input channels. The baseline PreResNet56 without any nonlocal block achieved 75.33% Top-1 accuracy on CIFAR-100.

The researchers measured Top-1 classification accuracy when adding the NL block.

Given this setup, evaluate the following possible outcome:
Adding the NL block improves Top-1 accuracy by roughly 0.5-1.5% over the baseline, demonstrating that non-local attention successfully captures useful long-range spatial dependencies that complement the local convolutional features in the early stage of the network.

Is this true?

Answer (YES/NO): NO